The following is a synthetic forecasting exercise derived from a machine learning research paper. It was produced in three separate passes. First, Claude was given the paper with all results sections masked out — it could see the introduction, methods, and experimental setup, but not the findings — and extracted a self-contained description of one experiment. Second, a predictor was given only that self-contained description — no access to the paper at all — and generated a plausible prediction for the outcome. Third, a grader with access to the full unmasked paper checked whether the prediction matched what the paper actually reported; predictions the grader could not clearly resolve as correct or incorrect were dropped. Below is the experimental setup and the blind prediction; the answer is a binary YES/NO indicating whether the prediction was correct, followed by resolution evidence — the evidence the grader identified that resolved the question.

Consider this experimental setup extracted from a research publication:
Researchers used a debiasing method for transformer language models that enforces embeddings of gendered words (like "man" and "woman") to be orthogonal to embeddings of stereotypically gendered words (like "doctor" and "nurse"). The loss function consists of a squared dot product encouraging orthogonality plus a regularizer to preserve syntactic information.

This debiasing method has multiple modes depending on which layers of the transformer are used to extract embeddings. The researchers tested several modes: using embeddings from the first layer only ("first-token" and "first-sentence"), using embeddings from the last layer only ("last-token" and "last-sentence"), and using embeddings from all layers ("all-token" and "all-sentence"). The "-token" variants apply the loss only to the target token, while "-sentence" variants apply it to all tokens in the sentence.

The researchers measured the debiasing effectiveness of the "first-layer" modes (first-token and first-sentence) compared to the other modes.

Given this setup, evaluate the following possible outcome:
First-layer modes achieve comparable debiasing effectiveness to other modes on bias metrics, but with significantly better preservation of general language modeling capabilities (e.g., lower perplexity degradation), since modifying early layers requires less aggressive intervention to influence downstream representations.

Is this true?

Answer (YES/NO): NO